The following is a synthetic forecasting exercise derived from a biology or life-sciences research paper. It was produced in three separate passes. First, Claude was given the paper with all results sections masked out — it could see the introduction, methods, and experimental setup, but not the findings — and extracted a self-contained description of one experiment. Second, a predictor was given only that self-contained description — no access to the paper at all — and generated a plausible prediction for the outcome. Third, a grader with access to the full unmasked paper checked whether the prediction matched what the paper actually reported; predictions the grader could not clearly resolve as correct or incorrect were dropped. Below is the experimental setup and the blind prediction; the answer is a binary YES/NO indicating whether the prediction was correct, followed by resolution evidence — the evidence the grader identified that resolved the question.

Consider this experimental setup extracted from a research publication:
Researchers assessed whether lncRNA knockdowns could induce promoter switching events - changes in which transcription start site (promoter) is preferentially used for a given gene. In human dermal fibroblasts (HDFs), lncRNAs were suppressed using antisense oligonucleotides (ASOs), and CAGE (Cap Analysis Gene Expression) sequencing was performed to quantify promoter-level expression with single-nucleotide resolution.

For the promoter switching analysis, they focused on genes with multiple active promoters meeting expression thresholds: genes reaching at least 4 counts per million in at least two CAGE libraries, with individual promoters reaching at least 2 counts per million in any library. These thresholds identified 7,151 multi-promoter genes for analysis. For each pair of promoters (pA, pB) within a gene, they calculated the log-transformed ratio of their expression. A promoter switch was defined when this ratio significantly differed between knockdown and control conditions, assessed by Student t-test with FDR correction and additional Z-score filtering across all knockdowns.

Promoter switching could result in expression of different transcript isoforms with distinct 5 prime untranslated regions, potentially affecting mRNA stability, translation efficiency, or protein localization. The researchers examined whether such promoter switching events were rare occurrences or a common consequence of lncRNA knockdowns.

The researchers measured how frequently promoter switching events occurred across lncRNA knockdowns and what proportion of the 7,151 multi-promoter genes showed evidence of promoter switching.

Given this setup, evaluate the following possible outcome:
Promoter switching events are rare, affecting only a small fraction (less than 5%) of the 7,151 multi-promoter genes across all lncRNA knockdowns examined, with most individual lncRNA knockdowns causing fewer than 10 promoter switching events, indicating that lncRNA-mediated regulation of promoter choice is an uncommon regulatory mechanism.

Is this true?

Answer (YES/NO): NO